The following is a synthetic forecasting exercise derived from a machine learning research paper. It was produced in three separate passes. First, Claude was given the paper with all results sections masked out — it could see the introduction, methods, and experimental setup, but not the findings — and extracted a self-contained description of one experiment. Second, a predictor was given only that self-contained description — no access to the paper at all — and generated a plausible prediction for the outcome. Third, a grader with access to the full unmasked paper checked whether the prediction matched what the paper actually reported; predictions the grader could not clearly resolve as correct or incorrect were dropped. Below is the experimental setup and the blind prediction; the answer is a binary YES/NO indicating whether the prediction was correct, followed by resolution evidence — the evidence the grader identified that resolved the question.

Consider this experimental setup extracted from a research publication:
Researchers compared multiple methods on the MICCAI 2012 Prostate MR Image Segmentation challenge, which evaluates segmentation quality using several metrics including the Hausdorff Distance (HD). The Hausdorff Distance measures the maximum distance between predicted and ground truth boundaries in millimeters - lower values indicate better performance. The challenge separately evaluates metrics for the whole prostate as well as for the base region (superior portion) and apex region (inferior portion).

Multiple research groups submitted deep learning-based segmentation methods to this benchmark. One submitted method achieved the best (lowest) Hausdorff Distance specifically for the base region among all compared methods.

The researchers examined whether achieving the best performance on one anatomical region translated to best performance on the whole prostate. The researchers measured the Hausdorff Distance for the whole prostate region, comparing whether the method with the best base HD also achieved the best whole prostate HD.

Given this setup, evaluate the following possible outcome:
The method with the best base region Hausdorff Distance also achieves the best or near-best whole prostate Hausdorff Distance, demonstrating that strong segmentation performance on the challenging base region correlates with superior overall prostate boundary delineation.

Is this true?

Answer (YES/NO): NO